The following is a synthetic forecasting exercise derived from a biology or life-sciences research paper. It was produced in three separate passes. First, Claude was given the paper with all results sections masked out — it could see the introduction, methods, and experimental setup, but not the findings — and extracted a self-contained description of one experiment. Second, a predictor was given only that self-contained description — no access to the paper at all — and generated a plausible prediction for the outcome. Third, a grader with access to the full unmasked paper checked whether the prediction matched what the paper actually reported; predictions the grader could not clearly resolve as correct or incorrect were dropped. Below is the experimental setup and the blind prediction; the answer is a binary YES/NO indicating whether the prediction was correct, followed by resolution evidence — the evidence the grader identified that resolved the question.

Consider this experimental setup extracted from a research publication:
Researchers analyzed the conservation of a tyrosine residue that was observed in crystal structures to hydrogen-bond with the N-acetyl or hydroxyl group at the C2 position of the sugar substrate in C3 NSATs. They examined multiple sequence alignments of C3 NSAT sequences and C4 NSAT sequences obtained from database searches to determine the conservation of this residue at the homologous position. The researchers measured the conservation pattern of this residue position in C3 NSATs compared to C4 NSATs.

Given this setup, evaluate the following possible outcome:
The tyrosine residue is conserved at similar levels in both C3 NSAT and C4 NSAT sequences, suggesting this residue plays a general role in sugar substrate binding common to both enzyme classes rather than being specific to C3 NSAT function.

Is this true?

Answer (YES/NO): NO